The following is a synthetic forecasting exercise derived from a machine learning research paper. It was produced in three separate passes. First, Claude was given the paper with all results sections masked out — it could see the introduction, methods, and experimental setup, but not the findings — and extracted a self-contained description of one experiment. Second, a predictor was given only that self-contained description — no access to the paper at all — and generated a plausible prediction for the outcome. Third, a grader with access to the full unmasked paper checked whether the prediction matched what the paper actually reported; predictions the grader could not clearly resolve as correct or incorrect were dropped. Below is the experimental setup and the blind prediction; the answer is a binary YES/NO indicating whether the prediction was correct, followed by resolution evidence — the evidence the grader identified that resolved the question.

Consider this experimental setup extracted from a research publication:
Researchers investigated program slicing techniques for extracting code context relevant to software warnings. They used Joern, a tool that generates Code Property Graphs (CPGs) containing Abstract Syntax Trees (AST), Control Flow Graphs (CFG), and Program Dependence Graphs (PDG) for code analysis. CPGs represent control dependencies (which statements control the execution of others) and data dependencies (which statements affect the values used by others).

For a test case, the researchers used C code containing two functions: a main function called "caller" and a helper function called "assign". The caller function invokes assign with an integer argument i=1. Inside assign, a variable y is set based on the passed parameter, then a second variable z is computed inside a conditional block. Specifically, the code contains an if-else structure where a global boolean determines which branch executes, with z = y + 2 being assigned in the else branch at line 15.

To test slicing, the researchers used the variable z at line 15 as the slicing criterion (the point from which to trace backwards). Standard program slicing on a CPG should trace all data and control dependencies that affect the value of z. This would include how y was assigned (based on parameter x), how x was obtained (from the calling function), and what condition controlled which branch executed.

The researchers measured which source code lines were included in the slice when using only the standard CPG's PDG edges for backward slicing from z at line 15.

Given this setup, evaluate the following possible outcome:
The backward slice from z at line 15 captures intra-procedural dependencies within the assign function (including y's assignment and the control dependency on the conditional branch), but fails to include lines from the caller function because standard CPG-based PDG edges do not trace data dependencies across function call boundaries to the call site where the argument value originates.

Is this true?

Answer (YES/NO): NO